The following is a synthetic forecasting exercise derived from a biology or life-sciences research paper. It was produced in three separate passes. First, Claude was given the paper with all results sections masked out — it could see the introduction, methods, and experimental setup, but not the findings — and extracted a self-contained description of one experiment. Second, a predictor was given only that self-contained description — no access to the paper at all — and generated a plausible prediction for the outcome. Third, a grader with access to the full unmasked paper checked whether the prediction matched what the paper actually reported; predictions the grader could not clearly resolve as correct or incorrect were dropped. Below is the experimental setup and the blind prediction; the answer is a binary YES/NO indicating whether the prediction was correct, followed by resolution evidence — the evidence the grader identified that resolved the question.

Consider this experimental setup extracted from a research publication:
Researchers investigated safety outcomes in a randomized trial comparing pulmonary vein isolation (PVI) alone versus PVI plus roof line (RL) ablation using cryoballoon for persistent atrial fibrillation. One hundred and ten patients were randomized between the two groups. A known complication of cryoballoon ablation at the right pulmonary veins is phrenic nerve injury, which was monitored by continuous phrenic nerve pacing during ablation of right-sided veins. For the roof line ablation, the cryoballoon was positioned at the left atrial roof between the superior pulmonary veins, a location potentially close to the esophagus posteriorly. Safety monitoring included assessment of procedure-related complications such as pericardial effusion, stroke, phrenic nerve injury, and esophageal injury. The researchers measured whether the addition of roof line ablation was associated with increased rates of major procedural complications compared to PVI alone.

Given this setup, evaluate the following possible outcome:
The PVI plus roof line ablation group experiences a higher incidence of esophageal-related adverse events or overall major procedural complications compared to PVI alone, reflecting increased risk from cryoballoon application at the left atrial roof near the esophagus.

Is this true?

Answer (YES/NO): NO